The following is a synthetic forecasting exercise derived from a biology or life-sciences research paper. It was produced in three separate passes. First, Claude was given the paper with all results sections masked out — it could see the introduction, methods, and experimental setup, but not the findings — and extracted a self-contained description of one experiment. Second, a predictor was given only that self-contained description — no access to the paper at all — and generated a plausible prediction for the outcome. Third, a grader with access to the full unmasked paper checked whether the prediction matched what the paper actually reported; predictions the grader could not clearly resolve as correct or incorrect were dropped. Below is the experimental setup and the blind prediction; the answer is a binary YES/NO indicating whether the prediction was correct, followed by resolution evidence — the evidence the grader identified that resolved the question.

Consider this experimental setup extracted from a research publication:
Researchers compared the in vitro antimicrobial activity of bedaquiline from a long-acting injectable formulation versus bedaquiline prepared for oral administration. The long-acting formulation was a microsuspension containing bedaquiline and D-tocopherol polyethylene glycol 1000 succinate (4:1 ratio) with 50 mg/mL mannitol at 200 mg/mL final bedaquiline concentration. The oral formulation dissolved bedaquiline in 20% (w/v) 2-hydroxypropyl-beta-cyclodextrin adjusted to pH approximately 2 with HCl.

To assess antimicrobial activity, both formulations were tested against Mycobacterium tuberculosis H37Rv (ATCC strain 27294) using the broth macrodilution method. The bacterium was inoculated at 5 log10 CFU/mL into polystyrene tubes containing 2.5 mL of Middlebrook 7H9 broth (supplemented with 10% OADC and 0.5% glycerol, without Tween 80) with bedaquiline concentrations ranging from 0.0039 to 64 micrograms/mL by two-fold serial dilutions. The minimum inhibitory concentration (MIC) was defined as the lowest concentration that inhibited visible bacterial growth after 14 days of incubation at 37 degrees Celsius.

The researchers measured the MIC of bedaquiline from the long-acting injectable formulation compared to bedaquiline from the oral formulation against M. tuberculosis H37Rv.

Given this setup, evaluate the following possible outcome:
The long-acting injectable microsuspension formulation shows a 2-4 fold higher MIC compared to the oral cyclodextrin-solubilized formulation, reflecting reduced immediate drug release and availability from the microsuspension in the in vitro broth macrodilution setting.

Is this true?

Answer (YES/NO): NO